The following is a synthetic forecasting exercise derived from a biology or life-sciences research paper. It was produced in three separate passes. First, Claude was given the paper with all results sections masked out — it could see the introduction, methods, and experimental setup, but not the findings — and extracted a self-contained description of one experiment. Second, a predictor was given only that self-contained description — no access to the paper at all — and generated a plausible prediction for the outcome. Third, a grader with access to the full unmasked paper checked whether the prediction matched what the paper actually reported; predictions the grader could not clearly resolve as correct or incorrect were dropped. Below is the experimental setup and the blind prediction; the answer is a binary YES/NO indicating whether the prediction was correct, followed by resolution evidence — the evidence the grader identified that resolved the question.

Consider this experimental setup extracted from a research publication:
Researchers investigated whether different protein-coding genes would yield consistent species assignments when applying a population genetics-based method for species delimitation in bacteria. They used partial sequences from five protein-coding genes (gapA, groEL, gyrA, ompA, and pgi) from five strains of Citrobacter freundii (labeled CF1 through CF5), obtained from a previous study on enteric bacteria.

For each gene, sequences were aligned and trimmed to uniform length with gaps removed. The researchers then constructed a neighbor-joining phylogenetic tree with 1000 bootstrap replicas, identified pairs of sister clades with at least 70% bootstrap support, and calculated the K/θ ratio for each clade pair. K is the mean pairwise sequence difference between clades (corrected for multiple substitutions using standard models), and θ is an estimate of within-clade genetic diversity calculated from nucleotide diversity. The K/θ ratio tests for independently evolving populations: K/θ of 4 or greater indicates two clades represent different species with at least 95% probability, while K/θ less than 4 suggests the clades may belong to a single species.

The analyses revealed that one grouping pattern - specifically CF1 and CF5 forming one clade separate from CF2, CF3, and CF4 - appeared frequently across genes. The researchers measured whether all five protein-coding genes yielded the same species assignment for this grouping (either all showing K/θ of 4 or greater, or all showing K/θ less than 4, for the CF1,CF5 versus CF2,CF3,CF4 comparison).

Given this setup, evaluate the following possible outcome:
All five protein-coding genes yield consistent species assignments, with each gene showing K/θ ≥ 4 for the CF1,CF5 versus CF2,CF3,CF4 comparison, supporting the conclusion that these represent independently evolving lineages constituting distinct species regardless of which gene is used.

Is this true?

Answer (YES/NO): NO